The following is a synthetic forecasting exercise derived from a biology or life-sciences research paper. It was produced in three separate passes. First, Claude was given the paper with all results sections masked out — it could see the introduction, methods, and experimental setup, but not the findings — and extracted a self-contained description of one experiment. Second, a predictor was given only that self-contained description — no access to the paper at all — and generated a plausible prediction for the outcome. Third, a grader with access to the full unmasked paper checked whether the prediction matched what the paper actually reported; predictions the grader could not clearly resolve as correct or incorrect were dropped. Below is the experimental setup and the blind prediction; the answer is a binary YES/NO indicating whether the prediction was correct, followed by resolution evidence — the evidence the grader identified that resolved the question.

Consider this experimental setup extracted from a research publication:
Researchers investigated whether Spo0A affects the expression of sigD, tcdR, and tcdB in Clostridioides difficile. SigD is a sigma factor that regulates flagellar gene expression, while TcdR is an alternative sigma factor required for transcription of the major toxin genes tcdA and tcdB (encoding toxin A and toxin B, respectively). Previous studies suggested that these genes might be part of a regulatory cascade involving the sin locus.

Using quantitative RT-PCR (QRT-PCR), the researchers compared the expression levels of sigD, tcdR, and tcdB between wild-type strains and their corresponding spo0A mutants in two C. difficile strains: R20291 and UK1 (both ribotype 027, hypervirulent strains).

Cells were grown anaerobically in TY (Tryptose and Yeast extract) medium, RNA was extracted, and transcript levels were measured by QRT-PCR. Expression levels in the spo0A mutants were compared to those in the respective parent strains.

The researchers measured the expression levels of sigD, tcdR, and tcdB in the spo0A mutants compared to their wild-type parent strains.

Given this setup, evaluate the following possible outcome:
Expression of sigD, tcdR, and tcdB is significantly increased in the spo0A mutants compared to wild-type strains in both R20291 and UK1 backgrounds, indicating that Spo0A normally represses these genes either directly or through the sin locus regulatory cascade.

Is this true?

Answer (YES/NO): YES